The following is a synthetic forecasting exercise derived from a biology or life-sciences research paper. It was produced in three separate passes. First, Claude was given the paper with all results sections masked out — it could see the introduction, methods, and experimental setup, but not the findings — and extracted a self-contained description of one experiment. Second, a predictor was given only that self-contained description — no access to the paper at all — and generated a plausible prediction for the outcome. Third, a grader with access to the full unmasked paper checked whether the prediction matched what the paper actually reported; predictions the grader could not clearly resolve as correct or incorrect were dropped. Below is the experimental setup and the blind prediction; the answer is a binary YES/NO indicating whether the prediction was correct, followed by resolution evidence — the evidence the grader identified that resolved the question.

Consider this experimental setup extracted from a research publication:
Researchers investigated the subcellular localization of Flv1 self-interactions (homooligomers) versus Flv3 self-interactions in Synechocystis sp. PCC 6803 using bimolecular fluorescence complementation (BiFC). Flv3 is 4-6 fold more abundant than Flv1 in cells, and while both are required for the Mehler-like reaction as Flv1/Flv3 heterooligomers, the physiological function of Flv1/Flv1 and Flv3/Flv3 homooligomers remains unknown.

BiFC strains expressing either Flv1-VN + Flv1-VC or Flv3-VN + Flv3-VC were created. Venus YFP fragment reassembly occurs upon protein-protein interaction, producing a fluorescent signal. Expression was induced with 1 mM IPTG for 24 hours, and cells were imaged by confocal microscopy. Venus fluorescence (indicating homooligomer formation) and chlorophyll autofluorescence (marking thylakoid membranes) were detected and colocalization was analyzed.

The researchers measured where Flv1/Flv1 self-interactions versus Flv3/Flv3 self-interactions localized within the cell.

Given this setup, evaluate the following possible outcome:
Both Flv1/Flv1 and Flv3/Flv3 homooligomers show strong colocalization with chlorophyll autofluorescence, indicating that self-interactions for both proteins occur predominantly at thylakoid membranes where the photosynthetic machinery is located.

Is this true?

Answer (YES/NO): NO